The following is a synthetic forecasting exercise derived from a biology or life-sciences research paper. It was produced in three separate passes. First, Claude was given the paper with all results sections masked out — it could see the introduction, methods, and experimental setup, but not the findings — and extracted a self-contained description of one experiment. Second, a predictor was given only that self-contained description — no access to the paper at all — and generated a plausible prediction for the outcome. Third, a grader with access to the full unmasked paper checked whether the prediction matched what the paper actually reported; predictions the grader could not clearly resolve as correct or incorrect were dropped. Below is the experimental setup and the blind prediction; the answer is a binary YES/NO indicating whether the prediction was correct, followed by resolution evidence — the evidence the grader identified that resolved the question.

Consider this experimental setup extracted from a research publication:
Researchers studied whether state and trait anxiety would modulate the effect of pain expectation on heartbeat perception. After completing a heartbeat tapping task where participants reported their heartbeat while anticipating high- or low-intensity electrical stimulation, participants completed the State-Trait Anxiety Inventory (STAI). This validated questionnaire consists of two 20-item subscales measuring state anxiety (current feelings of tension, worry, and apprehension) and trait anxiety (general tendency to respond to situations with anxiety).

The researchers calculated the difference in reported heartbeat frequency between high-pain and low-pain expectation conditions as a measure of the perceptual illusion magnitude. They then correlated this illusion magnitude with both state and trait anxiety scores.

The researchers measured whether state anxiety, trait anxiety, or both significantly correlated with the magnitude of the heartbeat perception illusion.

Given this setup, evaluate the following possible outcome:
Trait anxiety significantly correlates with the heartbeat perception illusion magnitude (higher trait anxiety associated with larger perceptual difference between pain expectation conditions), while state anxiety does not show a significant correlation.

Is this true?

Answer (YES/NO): NO